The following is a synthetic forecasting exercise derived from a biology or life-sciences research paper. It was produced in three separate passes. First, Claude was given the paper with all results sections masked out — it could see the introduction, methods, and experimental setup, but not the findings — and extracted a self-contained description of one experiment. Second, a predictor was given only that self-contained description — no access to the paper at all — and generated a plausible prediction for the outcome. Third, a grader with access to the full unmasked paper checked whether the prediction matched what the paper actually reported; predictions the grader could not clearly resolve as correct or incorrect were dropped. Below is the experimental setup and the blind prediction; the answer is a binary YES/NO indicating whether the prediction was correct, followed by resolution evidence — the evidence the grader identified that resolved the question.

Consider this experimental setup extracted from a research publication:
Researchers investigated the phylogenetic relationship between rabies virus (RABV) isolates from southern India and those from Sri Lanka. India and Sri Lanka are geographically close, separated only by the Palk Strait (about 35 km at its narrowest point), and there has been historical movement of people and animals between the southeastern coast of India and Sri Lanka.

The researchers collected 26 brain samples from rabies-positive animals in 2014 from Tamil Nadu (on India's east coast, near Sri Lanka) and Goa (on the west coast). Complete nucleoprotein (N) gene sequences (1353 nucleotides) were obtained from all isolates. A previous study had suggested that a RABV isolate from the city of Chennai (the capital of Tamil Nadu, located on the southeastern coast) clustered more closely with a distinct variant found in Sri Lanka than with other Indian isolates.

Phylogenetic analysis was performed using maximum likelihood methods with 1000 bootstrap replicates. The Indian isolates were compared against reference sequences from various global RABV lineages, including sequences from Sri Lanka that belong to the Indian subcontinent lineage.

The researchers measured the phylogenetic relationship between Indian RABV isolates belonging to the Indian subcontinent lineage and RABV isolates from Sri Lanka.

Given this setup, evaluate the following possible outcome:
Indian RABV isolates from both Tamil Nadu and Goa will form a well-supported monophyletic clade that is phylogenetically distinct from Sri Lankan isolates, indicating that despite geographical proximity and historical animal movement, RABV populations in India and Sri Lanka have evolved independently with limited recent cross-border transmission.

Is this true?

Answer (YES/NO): NO